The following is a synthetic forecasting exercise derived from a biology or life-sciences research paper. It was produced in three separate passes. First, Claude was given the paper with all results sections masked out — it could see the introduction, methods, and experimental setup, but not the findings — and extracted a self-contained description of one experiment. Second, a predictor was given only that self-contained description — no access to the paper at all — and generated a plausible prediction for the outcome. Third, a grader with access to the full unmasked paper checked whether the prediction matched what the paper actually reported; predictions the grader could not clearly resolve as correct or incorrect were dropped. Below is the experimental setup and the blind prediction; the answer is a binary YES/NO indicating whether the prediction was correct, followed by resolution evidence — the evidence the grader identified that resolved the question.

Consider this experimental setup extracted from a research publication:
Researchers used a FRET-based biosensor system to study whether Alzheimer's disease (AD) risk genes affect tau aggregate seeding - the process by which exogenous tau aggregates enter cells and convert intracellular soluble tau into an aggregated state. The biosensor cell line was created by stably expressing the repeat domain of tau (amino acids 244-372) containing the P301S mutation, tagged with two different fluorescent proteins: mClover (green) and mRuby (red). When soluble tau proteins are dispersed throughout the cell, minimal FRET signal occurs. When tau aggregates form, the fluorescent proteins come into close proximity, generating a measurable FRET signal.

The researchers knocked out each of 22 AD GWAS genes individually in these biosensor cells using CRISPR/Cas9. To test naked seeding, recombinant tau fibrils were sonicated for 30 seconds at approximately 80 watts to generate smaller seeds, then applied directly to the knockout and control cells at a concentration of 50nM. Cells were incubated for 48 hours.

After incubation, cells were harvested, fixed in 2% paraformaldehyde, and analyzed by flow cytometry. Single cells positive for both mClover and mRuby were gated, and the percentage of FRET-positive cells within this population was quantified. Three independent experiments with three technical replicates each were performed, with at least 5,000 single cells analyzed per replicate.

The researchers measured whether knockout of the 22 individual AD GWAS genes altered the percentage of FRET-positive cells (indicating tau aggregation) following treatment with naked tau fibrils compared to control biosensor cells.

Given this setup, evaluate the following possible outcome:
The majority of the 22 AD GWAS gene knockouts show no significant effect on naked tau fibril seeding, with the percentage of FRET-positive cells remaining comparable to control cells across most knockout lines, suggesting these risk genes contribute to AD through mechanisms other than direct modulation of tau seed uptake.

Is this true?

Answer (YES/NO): YES